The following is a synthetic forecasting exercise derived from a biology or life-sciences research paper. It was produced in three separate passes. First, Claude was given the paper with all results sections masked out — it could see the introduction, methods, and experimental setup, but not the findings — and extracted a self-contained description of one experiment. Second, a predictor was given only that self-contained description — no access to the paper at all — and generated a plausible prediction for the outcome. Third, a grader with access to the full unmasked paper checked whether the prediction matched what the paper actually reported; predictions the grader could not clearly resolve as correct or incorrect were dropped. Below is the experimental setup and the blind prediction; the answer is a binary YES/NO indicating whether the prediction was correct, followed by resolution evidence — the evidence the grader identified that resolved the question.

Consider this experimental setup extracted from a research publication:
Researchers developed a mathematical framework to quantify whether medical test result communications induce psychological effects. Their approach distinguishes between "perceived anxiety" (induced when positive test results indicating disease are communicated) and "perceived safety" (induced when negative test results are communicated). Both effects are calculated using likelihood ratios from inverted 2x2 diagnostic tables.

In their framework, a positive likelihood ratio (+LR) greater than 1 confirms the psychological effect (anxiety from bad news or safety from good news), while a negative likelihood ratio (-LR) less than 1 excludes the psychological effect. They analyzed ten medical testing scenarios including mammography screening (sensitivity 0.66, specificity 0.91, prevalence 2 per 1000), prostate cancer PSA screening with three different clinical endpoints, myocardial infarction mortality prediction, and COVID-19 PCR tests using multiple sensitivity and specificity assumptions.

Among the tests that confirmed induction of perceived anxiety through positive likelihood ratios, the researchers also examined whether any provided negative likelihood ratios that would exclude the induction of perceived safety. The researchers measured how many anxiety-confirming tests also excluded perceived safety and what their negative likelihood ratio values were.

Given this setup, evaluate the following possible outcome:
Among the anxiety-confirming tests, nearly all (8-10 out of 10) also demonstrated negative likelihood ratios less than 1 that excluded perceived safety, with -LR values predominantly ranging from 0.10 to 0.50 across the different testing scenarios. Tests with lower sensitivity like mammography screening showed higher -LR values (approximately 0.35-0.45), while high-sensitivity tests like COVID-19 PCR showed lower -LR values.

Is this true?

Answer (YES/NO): NO